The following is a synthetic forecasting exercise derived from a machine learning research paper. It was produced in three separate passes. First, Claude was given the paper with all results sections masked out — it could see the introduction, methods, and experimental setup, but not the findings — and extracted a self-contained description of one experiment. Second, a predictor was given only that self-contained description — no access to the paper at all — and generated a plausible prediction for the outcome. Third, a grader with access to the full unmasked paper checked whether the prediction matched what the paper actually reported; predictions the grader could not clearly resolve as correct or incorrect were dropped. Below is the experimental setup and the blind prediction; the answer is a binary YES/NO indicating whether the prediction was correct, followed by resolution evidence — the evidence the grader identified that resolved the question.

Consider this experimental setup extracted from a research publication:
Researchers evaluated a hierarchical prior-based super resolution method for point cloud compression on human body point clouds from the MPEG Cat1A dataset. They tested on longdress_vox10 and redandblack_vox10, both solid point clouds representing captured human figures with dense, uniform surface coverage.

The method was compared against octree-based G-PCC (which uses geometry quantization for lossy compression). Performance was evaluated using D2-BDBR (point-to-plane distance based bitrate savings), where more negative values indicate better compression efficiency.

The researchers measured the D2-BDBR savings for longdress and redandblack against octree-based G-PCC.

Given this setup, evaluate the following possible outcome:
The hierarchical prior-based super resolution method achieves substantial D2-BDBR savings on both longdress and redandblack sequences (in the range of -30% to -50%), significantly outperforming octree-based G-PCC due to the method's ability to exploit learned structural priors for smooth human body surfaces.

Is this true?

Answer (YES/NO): NO